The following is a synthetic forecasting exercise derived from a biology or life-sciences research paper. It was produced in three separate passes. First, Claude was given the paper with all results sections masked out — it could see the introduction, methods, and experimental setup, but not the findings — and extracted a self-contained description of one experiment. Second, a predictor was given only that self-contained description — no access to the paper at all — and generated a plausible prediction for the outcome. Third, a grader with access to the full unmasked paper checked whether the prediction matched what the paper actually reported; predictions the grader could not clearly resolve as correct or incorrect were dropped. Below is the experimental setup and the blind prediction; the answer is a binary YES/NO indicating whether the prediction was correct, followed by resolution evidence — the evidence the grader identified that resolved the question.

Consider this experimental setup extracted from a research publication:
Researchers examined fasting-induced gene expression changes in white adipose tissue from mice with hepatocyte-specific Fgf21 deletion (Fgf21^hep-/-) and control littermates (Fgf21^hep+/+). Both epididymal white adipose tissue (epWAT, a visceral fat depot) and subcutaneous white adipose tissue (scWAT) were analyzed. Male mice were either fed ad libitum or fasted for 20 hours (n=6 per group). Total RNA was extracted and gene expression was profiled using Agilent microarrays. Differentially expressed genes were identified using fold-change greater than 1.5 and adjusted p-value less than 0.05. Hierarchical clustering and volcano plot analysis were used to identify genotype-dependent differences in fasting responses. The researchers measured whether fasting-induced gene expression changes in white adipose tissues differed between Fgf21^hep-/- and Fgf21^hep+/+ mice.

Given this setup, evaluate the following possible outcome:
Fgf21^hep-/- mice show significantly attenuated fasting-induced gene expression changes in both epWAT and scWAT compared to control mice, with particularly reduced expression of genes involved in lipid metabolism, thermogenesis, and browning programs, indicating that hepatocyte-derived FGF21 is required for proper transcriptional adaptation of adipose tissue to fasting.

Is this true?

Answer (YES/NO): NO